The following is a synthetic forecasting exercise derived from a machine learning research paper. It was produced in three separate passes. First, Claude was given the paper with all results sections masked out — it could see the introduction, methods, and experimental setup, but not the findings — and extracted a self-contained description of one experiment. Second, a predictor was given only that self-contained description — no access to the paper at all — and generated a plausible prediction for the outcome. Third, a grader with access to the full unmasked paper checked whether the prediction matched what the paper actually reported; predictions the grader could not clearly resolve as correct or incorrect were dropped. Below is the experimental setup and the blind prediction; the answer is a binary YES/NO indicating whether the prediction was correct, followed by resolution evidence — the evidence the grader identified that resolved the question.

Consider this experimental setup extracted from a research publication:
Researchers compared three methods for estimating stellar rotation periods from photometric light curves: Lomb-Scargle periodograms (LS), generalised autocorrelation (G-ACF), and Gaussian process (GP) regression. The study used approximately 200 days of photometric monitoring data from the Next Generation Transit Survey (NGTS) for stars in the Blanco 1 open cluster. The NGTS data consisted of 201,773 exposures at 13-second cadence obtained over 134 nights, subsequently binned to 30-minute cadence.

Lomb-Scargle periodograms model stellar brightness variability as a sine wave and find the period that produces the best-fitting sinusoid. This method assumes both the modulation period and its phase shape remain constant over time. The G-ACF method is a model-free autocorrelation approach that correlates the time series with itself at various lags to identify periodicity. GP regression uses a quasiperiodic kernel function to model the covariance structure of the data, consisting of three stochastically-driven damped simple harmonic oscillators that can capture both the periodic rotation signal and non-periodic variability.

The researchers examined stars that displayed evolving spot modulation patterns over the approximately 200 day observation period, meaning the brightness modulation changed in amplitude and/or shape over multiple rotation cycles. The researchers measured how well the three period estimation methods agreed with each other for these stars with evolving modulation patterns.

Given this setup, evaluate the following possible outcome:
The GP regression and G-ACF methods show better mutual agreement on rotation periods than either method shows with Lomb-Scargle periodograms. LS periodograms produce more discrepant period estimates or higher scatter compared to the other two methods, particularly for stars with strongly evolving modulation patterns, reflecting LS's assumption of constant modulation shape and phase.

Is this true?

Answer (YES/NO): YES